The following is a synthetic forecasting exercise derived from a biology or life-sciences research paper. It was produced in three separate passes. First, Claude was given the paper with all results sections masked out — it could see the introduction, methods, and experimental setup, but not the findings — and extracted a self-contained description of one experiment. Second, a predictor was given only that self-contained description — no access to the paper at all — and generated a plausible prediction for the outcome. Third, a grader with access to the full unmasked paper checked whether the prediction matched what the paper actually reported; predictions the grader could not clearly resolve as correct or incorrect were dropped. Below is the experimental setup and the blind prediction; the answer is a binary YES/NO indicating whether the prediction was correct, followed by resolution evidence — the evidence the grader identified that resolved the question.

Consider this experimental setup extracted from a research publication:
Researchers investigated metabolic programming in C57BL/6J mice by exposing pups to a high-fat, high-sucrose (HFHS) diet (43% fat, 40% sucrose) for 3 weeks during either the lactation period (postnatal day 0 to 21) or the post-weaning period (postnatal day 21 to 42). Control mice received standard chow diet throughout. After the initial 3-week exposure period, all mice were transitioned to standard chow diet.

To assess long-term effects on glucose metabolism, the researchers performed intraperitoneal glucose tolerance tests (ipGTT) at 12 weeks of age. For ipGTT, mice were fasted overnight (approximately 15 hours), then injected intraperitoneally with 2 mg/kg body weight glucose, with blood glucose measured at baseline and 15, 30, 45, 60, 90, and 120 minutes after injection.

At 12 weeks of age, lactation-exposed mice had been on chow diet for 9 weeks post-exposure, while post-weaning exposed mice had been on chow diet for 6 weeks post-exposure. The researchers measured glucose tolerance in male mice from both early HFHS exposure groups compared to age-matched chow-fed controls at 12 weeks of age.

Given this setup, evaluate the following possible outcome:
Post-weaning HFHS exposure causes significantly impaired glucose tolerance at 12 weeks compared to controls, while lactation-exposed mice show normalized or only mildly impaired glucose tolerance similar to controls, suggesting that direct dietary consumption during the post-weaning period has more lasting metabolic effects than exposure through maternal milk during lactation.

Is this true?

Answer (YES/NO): NO